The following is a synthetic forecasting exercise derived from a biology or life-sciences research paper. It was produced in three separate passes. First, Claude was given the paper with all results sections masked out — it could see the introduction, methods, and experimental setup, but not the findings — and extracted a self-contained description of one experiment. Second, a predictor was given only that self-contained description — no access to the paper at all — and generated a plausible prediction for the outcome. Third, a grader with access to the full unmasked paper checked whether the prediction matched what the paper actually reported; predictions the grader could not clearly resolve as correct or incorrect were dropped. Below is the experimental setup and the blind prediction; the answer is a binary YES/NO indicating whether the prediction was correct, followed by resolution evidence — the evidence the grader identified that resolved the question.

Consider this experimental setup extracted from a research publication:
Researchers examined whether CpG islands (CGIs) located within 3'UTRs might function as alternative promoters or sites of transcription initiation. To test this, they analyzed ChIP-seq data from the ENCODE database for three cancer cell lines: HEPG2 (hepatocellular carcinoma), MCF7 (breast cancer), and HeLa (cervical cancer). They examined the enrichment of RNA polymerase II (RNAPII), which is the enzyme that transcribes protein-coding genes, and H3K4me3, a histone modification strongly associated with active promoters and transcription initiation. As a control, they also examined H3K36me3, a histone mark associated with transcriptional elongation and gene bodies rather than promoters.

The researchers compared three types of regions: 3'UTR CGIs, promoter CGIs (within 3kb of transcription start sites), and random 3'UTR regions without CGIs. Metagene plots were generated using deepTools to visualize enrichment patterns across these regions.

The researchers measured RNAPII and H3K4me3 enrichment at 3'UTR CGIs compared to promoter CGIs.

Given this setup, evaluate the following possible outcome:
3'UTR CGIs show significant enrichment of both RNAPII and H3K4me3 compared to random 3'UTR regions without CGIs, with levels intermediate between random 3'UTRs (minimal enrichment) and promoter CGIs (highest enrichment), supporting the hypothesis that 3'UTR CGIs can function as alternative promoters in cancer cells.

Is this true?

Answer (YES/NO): NO